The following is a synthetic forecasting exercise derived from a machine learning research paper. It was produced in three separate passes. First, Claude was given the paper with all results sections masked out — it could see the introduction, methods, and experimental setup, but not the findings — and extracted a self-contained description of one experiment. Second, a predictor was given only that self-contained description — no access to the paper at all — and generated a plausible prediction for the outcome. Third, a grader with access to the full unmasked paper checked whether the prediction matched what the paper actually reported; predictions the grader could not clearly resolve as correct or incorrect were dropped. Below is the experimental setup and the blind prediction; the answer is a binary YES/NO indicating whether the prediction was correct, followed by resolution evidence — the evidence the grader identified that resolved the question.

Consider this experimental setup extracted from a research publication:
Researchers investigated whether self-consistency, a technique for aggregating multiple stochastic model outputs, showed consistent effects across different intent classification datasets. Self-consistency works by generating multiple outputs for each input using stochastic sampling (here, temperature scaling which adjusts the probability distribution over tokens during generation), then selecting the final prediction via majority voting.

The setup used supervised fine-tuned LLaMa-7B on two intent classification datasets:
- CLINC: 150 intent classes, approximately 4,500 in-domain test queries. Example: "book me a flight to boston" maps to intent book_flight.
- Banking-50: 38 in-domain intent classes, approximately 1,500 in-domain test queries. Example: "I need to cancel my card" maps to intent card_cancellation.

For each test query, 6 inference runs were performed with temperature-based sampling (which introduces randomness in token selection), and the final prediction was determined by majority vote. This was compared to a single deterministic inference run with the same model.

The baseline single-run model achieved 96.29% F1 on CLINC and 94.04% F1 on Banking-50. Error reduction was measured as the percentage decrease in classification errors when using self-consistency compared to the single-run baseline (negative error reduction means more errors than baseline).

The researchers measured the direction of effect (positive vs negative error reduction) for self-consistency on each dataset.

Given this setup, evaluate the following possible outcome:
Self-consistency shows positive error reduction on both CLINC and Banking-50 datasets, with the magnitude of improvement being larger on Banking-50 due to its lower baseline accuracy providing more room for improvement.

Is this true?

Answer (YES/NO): NO